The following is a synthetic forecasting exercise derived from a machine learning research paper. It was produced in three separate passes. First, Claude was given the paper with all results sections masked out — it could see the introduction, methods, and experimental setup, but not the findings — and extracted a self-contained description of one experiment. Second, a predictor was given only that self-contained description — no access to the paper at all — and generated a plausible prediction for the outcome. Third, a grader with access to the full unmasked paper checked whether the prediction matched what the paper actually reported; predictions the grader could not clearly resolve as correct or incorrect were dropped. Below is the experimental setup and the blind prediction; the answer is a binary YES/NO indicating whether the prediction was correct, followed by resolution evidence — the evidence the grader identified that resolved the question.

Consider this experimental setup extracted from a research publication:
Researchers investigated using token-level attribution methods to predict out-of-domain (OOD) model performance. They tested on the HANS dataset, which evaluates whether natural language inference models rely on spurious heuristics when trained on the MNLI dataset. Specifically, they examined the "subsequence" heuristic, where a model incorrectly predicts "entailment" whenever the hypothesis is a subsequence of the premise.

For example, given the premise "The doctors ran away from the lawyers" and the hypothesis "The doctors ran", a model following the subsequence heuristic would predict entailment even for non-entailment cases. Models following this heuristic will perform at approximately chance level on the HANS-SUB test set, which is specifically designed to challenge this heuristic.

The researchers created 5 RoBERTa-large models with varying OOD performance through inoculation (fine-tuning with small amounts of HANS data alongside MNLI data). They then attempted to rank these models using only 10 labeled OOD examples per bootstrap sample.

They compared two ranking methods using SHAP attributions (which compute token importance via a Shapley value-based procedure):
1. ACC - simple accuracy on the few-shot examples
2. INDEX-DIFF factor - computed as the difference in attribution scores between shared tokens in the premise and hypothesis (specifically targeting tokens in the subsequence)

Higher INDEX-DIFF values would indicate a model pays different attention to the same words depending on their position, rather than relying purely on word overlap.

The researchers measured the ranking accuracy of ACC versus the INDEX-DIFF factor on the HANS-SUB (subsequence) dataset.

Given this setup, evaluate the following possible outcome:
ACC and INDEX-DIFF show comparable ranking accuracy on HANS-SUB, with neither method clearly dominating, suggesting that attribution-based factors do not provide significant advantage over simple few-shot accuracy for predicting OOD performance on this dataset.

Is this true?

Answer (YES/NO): NO